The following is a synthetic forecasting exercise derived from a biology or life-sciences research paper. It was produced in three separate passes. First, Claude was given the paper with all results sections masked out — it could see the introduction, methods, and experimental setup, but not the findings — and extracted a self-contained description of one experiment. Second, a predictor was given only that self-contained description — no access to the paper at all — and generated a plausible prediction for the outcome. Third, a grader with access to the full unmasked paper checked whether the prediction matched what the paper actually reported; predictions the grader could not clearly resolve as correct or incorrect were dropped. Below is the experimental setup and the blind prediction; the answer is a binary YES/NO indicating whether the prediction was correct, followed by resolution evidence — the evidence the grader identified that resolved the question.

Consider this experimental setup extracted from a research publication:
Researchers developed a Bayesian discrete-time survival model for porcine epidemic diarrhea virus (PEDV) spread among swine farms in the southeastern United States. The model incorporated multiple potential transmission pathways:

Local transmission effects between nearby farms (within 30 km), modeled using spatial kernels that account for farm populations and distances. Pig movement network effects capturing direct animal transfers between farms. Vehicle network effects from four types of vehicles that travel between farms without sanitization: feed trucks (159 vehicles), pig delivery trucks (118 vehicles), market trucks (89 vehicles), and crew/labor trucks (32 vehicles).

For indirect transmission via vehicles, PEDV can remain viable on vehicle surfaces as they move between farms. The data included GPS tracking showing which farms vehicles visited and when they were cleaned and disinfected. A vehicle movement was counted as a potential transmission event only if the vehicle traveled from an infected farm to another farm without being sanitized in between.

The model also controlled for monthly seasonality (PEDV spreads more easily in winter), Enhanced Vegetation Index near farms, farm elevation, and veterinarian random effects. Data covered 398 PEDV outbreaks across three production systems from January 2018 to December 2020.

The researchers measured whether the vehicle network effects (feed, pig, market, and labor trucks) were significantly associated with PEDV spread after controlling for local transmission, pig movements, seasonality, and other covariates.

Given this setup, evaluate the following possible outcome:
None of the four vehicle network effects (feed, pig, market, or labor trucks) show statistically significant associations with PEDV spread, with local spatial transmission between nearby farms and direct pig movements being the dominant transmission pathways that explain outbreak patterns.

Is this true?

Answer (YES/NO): YES